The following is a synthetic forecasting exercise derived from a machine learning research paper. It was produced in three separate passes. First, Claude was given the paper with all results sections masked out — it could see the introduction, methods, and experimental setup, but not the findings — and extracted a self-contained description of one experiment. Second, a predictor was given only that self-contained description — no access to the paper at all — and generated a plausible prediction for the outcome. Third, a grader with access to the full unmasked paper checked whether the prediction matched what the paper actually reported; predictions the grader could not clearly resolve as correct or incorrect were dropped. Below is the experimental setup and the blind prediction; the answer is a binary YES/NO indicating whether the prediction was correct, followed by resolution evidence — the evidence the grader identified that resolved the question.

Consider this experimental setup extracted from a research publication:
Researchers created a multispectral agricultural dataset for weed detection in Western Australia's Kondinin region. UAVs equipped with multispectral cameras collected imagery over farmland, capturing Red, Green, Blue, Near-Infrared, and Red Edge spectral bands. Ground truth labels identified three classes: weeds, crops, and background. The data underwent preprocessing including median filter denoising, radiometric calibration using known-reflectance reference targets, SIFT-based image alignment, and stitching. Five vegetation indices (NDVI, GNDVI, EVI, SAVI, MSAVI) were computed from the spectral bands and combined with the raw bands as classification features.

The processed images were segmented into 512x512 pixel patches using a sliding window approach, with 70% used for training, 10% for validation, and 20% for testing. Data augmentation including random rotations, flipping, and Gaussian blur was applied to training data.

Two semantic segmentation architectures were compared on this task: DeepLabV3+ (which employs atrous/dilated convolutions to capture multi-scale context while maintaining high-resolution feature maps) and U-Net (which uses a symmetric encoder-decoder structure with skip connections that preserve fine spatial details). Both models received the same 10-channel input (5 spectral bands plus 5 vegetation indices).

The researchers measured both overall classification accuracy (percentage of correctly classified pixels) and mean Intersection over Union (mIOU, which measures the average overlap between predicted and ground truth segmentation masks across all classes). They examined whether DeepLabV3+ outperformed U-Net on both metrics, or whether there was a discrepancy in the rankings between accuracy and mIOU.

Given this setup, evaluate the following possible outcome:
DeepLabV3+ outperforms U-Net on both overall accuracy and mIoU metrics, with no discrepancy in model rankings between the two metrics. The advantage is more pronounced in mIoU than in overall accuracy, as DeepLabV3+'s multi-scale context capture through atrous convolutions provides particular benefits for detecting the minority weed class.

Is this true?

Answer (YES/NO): NO